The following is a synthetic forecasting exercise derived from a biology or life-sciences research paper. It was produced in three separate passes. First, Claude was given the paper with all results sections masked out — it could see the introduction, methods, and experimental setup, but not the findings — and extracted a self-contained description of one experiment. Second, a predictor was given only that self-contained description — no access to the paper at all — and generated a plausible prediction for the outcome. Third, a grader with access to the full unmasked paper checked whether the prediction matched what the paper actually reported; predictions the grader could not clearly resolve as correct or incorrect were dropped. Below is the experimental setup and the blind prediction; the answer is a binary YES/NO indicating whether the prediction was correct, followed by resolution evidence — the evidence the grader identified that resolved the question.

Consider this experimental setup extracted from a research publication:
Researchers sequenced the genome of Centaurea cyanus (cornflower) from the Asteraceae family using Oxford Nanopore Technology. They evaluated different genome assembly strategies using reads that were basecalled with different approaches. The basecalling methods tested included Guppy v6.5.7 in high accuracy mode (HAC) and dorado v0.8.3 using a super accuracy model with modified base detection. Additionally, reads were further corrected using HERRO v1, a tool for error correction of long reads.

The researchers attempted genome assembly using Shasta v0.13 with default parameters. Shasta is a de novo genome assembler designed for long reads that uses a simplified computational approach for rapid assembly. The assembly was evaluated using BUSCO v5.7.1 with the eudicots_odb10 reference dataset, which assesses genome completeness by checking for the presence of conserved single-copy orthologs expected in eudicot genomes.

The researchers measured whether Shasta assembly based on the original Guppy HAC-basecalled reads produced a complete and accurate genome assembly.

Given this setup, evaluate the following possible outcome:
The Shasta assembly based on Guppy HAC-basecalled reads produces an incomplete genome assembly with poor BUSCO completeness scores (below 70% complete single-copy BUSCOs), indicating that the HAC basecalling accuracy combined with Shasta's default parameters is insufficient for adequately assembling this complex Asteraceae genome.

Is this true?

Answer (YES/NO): YES